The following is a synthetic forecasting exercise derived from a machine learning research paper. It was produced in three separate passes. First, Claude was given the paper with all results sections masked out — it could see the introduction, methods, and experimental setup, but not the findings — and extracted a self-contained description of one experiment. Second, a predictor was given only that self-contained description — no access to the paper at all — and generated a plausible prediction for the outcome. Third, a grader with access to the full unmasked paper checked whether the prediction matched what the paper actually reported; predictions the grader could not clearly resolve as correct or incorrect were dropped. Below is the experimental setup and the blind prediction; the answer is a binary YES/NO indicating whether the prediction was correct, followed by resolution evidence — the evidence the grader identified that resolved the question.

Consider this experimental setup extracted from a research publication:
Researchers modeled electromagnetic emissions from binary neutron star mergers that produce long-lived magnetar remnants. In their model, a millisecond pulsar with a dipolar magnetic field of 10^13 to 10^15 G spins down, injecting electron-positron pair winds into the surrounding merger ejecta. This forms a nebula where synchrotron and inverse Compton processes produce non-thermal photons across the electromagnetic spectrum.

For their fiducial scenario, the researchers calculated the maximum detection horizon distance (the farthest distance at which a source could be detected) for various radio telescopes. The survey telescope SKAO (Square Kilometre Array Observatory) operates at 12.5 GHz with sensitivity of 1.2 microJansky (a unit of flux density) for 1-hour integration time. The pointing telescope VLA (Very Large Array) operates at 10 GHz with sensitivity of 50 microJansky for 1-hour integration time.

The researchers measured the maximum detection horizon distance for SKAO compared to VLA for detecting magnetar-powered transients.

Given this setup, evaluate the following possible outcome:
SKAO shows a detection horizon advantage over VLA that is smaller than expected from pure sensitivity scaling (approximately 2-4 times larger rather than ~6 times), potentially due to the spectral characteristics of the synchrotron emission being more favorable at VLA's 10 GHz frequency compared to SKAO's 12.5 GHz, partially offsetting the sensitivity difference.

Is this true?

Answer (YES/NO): NO